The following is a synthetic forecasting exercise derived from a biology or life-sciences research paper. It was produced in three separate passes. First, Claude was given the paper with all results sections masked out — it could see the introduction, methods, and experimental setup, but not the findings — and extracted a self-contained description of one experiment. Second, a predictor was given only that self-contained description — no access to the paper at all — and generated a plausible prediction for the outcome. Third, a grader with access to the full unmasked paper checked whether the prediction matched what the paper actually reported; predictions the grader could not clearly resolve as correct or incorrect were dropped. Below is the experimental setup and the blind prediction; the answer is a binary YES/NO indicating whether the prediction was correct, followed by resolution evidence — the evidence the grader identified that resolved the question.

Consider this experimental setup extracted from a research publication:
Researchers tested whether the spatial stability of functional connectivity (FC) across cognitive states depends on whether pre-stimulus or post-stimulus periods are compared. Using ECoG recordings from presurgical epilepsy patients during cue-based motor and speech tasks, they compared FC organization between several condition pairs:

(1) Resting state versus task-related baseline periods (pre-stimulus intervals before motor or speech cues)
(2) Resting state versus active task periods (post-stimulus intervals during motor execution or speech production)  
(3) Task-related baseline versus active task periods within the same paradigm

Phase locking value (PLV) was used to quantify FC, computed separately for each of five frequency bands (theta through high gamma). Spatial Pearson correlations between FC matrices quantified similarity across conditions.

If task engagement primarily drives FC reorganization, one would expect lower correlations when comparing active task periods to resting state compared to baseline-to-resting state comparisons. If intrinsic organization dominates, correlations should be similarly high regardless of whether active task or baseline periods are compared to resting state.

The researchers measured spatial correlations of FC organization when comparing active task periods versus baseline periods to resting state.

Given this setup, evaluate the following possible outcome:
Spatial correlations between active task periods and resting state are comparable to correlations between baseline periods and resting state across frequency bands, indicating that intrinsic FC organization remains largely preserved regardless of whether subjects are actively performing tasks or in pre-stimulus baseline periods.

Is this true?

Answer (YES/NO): YES